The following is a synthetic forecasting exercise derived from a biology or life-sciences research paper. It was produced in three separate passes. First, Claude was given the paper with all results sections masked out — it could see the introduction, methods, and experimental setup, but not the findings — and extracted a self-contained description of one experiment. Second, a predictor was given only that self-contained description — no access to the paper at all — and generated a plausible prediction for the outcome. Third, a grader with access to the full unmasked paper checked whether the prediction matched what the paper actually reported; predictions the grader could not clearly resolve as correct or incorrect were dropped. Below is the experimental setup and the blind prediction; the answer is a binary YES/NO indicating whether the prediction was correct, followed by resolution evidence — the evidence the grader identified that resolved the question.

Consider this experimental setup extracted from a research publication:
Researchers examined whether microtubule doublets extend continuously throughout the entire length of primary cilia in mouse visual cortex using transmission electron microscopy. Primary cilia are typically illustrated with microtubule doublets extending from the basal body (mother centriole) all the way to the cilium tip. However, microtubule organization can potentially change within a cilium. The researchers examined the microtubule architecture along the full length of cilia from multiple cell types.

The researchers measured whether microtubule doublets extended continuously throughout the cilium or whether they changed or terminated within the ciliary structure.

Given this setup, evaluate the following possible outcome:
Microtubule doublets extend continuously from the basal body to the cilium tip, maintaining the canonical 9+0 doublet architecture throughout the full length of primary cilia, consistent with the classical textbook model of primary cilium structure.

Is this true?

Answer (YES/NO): NO